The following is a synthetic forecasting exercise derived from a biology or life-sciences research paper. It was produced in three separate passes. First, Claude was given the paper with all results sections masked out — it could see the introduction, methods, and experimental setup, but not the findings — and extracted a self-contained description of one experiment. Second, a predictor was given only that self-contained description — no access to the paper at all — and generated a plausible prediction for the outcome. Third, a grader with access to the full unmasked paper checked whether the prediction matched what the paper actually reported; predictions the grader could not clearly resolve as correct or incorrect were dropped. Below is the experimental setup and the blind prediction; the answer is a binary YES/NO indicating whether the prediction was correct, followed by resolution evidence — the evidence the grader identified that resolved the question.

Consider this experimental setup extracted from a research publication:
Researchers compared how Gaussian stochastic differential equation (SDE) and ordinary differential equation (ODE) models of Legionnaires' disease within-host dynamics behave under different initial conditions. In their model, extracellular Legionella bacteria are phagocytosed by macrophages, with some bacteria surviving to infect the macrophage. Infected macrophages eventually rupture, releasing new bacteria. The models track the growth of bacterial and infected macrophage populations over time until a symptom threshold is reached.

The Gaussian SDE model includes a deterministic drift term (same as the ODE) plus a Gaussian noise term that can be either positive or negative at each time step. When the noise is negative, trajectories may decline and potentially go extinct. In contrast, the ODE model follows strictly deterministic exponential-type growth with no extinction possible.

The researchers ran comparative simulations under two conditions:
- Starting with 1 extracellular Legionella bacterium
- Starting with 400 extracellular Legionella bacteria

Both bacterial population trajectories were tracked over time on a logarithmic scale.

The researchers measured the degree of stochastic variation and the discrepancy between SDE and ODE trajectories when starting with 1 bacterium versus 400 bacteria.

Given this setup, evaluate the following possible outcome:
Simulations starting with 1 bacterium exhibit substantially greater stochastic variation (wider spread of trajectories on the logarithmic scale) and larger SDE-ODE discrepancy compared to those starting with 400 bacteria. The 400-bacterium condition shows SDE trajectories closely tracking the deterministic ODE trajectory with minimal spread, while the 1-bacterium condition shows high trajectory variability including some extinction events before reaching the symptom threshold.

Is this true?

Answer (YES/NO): YES